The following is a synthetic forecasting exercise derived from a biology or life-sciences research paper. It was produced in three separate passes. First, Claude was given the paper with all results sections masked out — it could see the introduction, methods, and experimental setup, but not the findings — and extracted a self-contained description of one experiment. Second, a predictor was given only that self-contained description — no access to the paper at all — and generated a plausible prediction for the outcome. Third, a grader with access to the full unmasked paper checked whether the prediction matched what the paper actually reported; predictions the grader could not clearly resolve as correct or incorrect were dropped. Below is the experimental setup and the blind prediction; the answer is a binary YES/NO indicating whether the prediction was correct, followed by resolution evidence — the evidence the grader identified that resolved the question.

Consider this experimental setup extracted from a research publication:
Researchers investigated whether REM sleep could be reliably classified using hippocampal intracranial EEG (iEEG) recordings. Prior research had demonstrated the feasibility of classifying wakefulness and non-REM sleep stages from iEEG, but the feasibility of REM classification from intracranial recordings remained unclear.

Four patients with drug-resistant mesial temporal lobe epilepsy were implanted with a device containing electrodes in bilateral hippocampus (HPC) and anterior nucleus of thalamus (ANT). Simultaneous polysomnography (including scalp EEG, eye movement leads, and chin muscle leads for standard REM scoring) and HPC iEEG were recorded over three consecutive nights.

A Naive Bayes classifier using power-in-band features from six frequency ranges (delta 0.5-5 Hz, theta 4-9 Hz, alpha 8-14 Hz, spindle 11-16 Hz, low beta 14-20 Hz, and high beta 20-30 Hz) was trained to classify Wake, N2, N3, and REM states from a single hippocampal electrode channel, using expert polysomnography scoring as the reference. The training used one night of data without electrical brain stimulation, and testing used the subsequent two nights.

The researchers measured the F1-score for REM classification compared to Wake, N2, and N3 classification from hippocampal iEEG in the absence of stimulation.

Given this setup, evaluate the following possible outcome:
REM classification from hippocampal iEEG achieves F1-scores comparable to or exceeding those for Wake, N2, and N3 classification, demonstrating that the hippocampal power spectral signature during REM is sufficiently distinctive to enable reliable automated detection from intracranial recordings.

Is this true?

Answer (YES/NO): NO